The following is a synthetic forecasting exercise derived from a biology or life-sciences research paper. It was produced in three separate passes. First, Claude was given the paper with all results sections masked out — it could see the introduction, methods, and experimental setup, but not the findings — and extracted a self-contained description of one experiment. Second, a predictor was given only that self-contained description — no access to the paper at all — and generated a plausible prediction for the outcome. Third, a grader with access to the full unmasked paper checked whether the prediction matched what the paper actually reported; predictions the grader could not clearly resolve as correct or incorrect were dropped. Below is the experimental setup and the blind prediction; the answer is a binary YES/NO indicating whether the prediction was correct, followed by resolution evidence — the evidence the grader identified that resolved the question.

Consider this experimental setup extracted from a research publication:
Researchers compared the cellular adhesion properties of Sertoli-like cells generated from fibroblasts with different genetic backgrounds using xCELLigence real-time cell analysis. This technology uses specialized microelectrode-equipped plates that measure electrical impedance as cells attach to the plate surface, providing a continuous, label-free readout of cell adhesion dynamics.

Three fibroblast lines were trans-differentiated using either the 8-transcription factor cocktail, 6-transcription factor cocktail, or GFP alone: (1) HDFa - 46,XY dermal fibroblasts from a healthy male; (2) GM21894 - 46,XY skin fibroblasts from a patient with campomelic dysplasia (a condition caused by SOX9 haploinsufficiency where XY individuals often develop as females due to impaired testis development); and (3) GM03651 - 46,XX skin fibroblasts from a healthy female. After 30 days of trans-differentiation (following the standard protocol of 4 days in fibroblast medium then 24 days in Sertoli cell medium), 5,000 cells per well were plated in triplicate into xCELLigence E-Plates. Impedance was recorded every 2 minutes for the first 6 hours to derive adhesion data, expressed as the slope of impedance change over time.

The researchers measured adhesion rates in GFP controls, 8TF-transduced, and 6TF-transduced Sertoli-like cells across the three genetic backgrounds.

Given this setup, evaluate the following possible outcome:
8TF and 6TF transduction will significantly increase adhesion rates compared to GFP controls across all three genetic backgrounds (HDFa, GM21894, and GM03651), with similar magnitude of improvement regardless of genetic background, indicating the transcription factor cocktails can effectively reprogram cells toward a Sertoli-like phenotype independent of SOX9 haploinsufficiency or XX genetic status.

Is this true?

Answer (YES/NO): NO